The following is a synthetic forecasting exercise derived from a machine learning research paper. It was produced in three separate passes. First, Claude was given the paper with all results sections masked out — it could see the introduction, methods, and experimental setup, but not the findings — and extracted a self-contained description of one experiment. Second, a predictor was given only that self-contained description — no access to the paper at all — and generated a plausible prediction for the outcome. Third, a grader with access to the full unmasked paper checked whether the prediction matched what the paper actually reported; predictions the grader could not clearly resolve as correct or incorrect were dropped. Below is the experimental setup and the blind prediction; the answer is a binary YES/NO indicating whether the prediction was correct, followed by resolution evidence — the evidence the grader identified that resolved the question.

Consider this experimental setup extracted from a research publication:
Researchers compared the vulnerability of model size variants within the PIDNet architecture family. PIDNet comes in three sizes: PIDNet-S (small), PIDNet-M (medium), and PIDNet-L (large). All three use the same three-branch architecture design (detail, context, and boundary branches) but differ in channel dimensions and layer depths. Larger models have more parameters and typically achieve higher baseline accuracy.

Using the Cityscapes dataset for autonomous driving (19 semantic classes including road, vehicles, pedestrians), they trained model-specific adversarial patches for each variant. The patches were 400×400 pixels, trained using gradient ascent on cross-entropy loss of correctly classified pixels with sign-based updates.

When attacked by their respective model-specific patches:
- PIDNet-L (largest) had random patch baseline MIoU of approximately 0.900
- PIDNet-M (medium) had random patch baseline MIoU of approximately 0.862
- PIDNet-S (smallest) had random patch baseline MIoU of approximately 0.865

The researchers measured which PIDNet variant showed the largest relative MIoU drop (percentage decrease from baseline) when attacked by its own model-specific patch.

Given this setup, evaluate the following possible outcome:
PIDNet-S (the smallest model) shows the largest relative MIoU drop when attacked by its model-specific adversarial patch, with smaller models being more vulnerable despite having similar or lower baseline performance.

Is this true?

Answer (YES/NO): NO